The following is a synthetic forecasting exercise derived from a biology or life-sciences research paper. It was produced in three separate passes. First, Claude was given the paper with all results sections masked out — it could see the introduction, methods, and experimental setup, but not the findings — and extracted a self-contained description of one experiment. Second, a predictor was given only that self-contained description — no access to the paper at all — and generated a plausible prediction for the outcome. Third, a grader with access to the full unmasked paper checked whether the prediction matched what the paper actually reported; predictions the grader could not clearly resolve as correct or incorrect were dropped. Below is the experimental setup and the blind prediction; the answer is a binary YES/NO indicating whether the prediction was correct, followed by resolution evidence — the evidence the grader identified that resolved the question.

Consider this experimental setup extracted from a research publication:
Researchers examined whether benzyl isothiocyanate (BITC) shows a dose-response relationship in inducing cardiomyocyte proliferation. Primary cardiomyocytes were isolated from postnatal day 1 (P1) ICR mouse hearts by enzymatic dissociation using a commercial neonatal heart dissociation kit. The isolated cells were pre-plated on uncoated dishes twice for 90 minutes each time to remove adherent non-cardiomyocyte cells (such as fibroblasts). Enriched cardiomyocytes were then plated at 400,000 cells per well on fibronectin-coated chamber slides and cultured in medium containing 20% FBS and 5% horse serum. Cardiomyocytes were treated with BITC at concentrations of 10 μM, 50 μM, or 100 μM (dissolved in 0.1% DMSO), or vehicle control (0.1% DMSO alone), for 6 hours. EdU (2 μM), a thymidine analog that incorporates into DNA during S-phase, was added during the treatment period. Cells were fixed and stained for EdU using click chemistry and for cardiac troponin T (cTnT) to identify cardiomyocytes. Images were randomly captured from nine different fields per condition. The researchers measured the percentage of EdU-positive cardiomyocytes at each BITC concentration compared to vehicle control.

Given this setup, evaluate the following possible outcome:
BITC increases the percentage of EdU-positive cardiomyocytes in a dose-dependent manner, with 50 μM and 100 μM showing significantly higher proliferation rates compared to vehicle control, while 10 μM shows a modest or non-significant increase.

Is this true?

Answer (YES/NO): NO